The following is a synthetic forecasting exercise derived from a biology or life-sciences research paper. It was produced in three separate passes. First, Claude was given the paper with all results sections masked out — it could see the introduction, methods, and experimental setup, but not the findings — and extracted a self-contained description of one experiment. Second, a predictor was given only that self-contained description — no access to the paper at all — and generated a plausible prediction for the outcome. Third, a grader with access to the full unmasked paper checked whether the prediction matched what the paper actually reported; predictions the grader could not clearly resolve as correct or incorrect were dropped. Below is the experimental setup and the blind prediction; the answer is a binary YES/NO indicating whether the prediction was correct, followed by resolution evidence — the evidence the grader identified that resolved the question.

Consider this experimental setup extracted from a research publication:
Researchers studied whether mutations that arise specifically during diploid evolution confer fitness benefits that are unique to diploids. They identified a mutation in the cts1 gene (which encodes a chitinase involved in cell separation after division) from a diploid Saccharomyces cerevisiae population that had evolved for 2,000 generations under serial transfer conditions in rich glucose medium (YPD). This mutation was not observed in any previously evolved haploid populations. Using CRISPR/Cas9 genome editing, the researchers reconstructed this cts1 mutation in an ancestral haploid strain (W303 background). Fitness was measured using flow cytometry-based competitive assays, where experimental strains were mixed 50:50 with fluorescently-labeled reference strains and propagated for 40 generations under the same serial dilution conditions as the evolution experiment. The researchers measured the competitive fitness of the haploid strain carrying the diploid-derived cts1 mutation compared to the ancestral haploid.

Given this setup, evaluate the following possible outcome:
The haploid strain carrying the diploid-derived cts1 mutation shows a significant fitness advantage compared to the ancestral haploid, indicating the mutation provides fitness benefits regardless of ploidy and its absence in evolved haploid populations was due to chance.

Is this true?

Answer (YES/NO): NO